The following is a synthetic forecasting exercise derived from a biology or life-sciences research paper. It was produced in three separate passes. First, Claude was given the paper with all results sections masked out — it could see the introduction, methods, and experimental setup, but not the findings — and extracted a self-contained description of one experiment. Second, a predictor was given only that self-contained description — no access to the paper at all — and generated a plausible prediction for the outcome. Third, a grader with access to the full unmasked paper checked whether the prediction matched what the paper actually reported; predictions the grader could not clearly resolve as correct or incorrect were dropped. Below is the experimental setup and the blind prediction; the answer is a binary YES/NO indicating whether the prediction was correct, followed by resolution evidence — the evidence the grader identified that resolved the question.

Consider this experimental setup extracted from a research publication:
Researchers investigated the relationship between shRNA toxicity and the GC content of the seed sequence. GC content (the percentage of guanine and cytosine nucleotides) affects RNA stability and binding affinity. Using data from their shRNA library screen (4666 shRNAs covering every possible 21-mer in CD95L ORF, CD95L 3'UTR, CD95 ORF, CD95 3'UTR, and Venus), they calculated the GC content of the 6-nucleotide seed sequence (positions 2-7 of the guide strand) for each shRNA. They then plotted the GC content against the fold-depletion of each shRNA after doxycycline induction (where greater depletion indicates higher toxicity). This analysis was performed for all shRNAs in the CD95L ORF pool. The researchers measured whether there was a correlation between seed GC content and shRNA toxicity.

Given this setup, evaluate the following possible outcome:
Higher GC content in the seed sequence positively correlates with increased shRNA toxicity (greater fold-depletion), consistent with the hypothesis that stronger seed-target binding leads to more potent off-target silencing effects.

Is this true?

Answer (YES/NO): YES